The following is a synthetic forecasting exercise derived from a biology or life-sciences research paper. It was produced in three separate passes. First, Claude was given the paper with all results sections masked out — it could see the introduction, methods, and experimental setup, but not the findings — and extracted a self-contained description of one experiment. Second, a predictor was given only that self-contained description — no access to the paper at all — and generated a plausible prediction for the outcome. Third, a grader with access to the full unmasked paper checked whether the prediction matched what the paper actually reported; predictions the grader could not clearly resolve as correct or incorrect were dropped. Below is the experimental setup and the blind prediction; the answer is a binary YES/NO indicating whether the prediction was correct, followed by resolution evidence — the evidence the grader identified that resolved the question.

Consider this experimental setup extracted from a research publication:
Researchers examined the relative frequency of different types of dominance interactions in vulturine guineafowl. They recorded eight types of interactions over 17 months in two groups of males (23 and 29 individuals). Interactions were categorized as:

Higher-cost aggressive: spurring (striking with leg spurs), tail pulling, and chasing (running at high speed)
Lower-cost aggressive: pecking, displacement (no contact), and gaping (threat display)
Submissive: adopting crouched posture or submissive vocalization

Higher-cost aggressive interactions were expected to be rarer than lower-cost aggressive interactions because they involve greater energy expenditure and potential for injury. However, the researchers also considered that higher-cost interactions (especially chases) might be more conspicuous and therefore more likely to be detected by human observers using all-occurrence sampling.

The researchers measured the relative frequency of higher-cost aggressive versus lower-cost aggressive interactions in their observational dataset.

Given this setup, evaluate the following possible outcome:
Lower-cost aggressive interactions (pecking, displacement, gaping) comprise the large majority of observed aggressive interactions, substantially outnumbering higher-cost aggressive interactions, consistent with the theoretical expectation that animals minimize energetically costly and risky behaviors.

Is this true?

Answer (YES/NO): NO